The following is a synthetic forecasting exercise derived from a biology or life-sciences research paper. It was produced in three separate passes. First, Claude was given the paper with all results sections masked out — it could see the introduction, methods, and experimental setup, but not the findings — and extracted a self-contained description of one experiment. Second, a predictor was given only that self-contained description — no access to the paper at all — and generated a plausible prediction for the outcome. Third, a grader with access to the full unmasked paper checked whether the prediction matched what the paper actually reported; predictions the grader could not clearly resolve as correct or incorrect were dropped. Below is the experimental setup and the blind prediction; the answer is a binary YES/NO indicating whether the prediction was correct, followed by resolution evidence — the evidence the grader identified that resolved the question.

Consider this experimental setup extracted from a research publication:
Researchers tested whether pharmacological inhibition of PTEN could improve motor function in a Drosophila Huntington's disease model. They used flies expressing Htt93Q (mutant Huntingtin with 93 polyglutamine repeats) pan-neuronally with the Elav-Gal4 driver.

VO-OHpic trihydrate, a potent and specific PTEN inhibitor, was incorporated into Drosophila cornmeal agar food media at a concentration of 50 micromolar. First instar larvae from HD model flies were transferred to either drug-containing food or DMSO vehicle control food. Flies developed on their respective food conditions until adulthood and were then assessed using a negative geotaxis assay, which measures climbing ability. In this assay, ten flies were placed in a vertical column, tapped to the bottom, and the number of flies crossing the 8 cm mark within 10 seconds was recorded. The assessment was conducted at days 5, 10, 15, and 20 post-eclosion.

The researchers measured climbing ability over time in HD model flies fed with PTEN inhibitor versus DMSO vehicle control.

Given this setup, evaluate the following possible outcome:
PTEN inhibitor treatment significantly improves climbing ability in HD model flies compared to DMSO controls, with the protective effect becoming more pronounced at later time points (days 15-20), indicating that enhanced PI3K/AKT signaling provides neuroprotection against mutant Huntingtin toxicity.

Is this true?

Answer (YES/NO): NO